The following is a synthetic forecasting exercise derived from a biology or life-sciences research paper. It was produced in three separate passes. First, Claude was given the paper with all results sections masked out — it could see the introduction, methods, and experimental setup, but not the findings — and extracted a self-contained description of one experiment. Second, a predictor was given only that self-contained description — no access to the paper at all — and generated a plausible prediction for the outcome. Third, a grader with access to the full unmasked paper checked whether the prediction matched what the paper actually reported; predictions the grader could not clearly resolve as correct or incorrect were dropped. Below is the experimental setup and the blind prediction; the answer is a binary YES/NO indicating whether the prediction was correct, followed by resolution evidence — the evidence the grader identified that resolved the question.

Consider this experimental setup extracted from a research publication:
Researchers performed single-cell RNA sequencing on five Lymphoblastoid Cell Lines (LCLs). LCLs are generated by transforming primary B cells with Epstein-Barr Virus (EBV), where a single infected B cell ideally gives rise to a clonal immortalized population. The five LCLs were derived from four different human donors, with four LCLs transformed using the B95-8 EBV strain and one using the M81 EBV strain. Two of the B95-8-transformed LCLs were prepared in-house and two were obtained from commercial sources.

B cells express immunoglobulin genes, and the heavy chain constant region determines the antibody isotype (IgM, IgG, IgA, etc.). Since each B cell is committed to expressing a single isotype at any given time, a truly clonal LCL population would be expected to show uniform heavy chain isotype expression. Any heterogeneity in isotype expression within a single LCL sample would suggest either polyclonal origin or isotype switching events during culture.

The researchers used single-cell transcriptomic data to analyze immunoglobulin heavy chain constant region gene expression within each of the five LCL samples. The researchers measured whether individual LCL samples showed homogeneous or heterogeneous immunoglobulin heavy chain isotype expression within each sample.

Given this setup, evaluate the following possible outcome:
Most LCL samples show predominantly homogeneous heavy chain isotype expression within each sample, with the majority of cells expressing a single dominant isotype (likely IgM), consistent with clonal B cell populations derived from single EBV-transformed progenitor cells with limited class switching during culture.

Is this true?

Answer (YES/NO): NO